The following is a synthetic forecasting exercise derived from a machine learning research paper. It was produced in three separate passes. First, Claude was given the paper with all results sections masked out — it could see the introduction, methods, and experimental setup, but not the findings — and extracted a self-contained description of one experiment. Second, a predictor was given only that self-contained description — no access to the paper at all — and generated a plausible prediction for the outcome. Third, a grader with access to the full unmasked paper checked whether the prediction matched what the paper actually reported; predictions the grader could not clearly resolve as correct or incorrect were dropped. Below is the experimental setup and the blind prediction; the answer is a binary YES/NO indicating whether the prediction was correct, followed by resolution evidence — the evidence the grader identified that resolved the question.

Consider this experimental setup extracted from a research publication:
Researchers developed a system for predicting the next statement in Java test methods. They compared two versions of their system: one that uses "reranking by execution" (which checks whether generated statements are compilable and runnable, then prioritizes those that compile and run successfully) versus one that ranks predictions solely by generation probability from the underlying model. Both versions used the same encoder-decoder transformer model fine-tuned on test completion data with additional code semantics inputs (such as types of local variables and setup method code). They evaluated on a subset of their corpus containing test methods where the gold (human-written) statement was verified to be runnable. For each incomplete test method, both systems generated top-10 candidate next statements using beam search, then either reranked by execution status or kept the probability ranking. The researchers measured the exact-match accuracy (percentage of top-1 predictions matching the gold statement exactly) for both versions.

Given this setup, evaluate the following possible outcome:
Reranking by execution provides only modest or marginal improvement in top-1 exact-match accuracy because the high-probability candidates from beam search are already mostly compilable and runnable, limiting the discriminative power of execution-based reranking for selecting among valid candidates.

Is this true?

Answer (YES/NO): NO